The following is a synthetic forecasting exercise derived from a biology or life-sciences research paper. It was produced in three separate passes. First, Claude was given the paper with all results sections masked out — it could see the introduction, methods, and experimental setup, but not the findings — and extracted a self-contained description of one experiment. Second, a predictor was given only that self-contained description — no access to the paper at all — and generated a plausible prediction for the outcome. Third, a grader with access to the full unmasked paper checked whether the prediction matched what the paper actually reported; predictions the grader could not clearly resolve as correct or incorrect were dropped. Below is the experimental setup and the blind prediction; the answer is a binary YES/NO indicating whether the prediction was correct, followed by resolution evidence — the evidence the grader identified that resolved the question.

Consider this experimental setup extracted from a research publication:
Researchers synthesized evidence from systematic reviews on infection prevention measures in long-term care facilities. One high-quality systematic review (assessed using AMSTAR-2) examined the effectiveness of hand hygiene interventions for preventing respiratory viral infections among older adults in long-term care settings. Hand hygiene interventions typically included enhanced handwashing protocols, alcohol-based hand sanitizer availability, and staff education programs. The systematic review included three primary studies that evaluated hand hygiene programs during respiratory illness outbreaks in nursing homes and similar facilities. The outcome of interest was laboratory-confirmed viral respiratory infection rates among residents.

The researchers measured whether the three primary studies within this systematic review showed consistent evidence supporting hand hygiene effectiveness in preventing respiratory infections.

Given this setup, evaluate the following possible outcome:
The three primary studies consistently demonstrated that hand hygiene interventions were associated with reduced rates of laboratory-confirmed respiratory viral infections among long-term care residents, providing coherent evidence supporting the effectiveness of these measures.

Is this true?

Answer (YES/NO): NO